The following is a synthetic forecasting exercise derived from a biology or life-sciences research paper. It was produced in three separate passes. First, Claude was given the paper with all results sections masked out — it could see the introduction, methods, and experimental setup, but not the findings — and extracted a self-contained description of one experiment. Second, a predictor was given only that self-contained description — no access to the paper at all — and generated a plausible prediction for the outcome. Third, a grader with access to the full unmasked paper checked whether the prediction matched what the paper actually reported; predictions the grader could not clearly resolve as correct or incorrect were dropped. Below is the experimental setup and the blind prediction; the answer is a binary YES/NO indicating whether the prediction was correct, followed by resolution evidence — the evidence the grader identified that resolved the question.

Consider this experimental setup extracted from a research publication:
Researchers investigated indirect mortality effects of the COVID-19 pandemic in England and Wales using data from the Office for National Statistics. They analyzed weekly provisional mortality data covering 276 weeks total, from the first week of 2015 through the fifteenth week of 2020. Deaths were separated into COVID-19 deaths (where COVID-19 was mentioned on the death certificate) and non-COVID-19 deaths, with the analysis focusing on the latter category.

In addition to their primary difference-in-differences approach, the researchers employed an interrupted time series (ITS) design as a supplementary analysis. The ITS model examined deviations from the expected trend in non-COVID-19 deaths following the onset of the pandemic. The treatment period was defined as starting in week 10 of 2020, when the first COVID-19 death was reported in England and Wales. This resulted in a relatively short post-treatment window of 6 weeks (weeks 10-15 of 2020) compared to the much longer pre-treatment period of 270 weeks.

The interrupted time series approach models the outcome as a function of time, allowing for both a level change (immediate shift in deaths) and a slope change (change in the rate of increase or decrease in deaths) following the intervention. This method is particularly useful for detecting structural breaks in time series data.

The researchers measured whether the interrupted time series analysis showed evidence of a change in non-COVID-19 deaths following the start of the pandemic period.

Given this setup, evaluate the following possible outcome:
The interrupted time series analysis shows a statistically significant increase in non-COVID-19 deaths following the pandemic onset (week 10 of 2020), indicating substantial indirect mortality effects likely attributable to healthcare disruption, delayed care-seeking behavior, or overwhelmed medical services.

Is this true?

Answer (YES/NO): YES